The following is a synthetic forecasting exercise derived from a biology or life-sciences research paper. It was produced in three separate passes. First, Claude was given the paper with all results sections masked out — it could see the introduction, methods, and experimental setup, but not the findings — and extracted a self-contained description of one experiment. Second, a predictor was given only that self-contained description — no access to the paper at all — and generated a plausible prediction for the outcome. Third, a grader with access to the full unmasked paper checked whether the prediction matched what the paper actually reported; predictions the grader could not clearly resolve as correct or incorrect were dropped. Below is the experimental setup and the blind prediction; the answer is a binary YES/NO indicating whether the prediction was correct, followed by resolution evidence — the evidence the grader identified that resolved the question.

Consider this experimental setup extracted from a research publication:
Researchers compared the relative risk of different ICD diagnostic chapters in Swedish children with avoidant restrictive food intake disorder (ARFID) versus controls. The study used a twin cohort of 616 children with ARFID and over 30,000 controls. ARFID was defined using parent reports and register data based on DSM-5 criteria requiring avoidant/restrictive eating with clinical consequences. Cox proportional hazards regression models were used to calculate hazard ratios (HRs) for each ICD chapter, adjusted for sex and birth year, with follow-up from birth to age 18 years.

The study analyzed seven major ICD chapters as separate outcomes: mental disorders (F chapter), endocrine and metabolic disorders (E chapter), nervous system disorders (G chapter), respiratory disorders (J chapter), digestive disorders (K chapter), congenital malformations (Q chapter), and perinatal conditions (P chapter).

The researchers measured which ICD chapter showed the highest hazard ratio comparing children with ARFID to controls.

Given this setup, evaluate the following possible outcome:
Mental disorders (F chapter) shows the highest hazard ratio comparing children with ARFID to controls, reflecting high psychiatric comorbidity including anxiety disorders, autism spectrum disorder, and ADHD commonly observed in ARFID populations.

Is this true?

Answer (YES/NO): YES